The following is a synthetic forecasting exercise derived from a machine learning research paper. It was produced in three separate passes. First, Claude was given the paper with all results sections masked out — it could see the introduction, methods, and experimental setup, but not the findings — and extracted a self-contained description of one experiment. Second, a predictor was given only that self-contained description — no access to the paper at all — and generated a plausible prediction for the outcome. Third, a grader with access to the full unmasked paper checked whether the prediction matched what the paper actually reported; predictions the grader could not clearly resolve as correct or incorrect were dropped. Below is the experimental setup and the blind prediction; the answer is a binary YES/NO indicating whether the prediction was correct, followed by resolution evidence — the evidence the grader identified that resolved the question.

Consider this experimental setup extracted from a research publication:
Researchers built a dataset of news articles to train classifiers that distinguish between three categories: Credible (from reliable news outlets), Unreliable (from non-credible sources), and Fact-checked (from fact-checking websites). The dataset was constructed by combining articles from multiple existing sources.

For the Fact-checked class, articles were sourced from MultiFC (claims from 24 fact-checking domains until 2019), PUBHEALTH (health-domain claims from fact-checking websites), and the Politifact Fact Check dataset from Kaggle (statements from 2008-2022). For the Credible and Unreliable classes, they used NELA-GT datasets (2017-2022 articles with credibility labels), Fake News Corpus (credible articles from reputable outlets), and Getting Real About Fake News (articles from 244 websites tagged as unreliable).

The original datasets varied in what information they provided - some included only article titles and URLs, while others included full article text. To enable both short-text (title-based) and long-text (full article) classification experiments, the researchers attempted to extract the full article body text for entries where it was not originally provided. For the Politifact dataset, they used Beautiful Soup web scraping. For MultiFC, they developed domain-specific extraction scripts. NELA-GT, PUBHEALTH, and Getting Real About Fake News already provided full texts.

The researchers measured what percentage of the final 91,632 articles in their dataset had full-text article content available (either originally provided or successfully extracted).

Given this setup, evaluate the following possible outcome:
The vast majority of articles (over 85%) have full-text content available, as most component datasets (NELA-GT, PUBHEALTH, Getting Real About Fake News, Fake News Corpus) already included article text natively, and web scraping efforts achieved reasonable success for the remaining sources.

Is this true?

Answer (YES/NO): YES